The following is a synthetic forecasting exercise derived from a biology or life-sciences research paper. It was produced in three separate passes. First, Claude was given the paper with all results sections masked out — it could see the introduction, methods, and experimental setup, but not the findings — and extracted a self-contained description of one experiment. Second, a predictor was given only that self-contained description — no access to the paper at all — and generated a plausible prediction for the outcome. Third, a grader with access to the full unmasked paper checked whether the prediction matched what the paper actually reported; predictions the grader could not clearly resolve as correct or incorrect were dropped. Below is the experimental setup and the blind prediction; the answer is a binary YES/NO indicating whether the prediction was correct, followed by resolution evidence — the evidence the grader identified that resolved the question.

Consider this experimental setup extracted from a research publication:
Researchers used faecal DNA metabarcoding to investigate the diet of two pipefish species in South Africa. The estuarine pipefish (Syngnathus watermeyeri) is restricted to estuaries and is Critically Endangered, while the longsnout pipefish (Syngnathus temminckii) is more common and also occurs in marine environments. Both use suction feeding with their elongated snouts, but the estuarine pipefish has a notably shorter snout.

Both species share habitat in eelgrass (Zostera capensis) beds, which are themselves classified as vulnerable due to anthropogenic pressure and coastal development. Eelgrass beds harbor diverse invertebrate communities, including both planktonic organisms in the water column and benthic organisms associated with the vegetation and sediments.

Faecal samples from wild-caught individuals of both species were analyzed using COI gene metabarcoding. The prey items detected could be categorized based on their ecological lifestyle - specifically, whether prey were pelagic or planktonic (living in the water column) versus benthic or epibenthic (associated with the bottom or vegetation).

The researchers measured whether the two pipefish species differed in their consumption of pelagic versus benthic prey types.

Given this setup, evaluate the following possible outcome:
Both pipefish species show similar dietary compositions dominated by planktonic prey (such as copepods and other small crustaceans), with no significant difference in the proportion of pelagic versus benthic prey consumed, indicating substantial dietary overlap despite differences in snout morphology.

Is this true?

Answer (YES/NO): NO